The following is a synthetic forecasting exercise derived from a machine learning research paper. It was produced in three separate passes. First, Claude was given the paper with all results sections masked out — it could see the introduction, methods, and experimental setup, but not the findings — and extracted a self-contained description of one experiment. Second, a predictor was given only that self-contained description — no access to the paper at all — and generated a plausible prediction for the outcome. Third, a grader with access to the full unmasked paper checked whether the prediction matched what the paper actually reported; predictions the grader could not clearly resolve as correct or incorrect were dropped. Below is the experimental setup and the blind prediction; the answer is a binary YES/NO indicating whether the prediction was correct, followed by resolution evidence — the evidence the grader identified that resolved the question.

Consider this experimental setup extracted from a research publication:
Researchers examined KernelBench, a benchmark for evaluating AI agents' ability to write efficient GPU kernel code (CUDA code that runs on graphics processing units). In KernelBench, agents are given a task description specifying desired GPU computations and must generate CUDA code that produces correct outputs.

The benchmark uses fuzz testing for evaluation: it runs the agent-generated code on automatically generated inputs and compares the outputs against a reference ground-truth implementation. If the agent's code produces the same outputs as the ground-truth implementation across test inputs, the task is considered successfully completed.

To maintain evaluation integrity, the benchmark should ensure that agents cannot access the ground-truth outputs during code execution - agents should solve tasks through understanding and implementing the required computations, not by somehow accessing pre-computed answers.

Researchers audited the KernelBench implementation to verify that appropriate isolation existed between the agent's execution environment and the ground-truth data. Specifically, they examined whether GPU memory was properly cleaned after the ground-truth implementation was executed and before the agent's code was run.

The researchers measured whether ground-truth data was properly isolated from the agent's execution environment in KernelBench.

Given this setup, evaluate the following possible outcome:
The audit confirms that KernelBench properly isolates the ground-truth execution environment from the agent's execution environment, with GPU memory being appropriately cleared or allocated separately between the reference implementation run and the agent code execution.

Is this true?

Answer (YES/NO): NO